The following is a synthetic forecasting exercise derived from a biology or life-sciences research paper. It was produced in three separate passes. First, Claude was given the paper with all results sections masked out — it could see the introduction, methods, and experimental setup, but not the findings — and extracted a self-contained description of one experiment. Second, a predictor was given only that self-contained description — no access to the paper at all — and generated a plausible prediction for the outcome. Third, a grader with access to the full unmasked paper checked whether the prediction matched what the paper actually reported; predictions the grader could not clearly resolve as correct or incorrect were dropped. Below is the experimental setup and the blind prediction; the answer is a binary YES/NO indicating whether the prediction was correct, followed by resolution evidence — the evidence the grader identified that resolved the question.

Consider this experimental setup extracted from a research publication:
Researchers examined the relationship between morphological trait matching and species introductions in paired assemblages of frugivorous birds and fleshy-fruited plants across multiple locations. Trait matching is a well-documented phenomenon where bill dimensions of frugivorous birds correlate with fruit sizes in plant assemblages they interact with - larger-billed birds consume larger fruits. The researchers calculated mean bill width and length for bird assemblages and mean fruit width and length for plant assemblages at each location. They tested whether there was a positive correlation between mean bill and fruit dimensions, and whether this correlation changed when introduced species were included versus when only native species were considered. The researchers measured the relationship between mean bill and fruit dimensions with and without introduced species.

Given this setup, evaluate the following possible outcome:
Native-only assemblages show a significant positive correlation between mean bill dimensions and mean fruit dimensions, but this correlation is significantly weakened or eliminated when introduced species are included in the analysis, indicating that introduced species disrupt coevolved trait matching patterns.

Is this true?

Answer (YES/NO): NO